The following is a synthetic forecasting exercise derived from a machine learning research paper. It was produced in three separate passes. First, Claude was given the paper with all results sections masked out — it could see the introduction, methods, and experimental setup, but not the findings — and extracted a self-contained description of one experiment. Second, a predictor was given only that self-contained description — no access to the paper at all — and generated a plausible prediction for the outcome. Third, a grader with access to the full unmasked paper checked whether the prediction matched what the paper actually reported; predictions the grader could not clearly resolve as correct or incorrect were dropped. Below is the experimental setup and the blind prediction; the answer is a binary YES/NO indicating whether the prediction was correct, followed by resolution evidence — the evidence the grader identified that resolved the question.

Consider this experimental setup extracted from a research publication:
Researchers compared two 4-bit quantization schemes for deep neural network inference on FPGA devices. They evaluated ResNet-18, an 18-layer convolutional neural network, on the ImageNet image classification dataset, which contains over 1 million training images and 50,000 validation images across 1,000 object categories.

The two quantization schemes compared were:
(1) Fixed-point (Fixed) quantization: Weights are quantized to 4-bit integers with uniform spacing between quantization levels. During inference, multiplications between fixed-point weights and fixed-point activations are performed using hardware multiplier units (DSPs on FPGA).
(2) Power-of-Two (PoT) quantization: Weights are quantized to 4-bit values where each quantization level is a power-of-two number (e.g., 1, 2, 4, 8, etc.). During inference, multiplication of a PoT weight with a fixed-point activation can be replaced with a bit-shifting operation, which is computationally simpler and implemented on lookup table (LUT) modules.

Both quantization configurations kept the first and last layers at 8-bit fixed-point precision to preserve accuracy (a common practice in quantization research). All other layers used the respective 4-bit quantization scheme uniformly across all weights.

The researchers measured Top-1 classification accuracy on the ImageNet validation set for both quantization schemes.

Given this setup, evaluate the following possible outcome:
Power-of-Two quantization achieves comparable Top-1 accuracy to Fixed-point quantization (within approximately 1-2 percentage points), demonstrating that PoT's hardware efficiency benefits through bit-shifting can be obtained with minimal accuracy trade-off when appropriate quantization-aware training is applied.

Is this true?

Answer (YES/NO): YES